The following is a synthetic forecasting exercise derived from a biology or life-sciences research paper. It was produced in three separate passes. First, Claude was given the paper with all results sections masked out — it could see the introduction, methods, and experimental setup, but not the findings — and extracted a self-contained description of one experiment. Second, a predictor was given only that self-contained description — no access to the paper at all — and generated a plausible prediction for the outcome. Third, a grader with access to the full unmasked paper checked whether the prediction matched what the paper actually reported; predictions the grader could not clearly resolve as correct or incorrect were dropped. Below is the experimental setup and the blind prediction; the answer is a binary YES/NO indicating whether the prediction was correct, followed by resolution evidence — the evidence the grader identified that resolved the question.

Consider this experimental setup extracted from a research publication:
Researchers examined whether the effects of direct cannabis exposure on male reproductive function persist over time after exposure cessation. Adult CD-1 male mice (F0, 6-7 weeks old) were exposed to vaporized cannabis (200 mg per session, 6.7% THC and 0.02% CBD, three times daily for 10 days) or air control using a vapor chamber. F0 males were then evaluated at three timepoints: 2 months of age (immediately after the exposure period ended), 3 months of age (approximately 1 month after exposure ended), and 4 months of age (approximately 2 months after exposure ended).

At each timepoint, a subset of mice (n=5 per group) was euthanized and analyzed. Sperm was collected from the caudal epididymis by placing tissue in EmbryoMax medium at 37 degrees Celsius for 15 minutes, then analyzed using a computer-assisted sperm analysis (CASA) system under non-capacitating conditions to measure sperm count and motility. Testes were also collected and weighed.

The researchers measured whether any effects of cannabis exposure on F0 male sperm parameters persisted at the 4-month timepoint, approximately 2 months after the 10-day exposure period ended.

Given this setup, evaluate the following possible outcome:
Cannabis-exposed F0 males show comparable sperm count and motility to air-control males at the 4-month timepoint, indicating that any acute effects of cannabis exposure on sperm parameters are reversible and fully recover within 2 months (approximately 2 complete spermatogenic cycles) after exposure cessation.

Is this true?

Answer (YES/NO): NO